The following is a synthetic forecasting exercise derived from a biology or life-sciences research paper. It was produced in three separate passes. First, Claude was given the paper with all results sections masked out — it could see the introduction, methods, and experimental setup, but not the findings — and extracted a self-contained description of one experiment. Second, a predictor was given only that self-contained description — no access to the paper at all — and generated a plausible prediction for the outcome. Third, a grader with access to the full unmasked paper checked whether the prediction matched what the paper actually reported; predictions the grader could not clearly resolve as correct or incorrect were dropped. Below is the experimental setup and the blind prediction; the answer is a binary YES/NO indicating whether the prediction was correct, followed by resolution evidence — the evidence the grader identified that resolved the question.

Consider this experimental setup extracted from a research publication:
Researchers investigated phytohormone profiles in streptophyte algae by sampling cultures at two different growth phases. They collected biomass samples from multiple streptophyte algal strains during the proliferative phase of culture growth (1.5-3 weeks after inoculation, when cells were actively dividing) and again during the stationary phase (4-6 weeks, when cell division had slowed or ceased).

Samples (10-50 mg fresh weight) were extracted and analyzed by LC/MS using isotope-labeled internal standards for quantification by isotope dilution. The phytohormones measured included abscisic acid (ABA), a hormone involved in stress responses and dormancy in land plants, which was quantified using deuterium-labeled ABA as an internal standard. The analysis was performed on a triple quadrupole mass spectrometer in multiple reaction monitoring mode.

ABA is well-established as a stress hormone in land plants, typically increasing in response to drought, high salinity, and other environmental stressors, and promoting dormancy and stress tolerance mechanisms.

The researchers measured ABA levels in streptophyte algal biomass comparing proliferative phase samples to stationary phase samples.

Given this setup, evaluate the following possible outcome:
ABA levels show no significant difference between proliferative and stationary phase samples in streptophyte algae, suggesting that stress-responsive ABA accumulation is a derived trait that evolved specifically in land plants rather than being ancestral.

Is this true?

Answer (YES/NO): NO